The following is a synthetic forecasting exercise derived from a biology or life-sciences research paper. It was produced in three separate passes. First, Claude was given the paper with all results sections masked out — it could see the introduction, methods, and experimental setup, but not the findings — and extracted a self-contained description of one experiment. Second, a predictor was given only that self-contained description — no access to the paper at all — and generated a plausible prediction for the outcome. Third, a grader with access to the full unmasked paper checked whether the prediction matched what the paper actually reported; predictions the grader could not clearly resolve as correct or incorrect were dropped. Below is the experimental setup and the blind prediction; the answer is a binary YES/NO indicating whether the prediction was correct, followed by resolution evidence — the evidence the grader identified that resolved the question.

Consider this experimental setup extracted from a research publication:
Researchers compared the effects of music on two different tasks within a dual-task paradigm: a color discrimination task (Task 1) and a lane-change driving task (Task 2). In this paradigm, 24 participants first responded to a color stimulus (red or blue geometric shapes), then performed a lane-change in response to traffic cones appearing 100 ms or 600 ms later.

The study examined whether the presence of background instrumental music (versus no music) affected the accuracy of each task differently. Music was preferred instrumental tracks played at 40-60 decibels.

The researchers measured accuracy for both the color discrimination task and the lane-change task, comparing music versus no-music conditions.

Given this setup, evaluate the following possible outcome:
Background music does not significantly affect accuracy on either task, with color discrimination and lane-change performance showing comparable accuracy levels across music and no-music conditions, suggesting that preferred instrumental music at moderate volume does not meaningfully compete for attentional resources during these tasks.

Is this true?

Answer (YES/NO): NO